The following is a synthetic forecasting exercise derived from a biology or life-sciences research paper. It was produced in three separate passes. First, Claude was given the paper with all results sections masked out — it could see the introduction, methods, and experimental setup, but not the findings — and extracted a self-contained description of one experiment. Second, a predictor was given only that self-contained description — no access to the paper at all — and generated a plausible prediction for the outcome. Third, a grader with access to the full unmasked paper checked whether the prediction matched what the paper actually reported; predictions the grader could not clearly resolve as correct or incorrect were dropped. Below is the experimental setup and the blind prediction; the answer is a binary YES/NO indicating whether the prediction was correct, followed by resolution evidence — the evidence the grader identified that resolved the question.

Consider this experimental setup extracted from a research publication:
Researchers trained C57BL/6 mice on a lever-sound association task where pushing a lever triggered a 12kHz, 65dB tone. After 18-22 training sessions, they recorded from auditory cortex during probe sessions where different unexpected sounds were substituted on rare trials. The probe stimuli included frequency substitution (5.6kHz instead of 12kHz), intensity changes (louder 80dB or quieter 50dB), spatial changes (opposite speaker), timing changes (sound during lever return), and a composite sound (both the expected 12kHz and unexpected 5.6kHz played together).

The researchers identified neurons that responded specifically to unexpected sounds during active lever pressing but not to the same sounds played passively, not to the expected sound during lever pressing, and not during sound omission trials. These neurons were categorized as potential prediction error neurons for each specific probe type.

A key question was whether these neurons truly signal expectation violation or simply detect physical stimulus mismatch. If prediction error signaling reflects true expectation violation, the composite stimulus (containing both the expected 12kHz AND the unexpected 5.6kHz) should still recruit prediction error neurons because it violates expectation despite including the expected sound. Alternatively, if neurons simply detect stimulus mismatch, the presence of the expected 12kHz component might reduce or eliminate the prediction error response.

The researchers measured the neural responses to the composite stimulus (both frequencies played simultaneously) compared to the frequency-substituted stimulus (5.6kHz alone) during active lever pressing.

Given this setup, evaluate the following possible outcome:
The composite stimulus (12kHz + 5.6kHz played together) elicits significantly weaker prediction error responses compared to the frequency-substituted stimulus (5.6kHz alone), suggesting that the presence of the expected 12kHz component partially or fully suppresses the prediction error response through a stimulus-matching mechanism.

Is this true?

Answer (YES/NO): NO